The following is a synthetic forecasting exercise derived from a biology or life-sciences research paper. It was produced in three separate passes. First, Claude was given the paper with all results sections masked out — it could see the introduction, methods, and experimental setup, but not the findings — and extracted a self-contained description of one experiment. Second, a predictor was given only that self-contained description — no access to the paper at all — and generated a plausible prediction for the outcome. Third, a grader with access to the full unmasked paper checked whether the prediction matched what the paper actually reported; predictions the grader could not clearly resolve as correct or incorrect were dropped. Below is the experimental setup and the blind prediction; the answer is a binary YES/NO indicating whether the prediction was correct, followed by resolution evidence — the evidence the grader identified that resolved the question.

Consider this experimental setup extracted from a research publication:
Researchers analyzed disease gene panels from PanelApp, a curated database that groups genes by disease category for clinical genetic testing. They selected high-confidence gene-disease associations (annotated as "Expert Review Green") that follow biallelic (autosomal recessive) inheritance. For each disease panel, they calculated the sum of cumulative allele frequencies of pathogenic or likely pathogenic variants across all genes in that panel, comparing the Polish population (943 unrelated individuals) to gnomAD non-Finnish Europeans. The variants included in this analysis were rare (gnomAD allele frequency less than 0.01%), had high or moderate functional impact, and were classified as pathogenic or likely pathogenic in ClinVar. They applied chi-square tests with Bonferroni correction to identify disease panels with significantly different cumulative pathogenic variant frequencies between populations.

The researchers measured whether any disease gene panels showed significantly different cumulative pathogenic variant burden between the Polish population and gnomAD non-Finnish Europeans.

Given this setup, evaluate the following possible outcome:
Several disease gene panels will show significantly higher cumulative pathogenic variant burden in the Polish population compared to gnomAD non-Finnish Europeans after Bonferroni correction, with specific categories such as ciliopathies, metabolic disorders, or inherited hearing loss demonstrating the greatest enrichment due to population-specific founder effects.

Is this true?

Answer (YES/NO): NO